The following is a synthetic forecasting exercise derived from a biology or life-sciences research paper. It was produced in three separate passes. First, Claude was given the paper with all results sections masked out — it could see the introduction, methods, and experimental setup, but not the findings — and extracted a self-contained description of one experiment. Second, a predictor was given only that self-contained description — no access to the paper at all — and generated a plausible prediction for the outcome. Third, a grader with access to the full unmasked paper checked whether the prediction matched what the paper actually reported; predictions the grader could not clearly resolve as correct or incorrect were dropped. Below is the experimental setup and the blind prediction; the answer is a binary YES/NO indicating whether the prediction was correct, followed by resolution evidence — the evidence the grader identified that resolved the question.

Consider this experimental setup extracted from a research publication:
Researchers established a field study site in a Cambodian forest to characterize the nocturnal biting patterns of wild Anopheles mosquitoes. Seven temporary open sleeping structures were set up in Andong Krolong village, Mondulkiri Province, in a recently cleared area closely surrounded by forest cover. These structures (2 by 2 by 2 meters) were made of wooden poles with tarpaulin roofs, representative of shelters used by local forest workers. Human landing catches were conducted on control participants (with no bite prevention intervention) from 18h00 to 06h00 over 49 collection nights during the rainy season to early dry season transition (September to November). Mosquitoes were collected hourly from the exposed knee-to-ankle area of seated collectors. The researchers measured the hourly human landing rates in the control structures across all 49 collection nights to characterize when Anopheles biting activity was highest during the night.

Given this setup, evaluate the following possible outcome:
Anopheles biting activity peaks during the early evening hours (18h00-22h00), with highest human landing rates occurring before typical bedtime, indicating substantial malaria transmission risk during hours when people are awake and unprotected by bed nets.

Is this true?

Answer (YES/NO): NO